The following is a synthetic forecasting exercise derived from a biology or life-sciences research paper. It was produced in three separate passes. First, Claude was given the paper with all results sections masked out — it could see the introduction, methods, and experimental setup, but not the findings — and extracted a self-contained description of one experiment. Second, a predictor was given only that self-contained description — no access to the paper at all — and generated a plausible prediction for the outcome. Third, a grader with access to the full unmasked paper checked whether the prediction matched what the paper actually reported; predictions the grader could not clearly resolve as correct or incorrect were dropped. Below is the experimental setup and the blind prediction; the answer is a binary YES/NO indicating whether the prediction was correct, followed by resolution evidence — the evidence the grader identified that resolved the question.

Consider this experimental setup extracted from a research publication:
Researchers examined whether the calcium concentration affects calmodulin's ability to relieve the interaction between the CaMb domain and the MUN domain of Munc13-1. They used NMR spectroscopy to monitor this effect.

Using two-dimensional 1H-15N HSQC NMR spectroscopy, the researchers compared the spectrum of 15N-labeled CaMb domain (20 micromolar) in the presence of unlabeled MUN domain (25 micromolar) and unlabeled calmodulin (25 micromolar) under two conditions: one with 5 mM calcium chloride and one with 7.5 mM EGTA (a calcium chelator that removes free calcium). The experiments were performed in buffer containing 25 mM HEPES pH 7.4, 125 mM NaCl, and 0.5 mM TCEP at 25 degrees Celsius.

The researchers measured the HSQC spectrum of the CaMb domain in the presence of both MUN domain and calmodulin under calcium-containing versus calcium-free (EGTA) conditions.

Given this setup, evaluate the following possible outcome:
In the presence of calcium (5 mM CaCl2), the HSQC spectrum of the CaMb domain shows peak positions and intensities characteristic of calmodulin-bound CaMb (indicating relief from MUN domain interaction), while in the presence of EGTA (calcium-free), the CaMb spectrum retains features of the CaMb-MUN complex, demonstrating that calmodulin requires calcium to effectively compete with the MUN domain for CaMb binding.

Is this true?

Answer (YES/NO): NO